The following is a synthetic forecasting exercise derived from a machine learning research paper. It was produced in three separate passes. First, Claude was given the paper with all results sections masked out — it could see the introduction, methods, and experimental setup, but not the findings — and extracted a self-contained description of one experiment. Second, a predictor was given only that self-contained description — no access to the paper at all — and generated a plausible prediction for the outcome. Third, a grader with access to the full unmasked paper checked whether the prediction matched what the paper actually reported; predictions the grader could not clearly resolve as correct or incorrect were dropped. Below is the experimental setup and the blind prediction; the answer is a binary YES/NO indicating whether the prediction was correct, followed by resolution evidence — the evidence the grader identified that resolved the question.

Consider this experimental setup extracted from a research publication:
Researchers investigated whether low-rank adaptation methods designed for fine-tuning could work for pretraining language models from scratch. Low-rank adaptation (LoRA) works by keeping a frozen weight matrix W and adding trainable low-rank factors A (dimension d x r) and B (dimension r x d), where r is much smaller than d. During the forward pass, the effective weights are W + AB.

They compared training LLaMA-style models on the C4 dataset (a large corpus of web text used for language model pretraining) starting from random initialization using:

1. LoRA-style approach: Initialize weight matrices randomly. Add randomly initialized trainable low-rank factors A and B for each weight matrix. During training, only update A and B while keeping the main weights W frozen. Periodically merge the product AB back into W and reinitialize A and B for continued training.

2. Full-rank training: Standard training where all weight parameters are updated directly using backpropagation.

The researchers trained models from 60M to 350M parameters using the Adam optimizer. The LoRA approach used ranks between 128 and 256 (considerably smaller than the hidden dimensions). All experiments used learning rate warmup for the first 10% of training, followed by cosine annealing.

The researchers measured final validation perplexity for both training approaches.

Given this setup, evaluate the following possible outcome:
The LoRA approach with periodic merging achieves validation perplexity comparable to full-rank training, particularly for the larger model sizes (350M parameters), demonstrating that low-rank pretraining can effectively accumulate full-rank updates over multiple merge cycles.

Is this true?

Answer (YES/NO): NO